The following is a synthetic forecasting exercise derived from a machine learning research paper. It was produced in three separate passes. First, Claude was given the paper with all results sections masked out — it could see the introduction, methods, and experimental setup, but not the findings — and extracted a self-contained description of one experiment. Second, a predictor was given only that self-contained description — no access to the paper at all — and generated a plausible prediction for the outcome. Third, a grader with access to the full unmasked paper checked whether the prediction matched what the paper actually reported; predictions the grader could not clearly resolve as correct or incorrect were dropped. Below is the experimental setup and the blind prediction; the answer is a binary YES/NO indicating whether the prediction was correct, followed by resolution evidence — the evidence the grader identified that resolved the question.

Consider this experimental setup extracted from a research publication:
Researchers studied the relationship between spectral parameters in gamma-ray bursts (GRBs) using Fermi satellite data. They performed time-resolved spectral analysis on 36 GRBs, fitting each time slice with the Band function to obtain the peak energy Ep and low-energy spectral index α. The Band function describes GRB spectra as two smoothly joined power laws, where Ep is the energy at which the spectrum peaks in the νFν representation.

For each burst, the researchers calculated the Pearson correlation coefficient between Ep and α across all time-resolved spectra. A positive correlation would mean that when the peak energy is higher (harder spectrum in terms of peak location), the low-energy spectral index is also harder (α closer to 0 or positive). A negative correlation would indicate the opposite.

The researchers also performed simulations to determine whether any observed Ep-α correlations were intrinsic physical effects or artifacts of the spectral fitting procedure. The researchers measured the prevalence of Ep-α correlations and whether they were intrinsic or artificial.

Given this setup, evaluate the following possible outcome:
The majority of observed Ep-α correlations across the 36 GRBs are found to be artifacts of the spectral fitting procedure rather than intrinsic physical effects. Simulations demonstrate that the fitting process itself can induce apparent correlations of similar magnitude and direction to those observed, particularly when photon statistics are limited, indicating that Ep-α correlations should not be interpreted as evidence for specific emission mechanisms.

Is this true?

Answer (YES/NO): NO